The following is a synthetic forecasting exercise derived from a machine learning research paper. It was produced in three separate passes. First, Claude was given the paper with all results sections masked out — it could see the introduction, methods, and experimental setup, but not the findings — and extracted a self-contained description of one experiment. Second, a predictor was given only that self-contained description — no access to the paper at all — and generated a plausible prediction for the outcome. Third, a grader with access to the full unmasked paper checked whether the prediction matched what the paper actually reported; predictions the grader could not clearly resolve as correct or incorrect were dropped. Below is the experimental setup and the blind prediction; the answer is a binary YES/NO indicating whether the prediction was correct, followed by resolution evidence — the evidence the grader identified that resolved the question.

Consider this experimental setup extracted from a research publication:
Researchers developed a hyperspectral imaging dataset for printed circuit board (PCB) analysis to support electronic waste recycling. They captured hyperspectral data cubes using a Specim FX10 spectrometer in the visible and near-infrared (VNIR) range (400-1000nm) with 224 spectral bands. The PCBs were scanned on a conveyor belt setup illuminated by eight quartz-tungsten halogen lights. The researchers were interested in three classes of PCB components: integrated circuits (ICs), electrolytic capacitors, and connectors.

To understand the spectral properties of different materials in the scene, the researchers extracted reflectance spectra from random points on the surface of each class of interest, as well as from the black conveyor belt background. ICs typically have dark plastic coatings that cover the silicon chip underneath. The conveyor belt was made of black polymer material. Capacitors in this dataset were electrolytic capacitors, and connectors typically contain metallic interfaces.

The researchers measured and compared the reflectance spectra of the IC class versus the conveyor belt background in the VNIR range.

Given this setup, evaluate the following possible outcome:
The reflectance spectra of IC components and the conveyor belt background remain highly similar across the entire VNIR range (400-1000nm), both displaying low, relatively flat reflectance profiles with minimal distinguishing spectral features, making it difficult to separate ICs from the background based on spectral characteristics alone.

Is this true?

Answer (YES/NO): YES